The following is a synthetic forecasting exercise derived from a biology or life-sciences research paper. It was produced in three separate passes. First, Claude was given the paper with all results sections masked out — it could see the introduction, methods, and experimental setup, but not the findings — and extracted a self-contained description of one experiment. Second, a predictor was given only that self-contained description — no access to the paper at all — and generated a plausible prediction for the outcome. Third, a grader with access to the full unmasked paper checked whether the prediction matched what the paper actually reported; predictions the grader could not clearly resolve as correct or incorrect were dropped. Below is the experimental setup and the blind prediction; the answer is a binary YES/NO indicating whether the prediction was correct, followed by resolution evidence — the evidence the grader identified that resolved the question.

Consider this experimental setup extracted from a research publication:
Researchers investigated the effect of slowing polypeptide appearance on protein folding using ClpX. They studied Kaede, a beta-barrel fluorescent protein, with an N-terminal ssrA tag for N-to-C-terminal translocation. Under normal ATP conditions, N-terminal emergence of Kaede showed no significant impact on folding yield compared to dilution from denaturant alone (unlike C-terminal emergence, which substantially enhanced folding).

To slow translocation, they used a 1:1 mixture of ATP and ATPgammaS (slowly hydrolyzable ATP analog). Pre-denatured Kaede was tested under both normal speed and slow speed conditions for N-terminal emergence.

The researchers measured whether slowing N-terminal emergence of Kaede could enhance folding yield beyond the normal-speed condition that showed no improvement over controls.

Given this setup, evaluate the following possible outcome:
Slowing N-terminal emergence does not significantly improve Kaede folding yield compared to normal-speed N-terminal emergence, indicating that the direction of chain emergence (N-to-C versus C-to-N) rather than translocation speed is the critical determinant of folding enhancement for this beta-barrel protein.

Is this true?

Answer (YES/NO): NO